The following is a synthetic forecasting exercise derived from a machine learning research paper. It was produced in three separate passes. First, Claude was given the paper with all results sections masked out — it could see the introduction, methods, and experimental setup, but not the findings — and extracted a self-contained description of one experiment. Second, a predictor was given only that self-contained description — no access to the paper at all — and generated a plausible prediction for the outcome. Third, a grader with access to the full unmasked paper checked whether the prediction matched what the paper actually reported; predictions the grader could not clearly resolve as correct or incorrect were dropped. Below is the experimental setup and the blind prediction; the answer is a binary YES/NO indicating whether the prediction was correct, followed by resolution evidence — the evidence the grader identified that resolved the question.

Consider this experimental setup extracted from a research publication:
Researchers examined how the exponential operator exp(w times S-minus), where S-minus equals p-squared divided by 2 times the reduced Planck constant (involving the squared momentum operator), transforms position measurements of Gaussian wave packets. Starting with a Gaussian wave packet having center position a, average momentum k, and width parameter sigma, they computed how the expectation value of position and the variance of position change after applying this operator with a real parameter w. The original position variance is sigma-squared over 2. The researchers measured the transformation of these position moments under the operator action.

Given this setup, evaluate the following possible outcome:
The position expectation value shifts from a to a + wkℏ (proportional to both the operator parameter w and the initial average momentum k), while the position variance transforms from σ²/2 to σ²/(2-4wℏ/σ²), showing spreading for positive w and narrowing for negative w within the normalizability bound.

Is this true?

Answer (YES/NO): NO